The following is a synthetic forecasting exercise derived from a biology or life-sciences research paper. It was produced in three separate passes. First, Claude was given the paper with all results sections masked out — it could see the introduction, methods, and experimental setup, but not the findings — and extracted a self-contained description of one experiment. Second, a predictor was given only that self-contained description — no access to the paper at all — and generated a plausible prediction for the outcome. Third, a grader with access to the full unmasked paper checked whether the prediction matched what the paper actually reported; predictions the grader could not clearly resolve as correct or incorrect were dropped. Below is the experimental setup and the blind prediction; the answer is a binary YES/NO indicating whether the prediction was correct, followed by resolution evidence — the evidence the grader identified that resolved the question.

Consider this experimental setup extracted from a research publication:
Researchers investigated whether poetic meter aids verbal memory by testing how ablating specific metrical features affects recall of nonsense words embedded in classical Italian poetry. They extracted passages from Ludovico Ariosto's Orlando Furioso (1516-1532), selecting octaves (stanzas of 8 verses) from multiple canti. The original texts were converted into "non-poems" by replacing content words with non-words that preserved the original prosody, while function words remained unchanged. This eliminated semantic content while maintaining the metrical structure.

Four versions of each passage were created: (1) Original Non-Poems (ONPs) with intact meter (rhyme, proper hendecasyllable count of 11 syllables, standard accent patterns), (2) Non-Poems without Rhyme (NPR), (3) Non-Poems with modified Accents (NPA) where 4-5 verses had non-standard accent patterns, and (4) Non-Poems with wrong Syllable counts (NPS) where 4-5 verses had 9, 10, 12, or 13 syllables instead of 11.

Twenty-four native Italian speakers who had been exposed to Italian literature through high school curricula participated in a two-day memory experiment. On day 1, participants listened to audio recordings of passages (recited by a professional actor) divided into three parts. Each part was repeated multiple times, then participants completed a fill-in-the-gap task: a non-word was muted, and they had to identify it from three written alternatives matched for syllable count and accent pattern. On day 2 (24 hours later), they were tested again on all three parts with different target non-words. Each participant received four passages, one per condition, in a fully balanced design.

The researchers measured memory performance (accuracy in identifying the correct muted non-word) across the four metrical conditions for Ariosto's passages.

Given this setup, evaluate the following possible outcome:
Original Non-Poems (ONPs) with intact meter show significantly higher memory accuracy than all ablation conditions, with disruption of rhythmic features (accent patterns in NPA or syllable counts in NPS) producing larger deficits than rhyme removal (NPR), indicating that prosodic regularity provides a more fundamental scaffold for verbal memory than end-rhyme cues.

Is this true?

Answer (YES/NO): NO